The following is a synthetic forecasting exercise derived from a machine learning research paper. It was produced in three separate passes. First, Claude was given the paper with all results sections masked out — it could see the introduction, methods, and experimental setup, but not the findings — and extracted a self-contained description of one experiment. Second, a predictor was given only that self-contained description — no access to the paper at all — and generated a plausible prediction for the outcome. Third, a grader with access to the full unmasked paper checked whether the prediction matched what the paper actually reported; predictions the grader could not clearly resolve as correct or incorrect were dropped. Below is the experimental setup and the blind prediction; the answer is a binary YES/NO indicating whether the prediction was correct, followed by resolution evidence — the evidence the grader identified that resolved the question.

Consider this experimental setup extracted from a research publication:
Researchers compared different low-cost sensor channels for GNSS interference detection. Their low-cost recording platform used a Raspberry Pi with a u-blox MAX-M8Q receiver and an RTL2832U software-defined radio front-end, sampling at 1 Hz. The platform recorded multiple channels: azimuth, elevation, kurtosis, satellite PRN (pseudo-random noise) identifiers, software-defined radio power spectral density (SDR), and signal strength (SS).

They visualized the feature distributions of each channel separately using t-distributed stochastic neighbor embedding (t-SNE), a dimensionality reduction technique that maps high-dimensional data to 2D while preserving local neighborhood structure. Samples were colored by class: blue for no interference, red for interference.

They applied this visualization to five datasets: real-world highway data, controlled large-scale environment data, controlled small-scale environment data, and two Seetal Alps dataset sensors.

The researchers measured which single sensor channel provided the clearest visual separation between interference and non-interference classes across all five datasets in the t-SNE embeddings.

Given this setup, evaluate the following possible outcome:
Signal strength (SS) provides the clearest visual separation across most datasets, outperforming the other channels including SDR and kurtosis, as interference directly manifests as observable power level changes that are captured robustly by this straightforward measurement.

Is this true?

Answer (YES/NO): NO